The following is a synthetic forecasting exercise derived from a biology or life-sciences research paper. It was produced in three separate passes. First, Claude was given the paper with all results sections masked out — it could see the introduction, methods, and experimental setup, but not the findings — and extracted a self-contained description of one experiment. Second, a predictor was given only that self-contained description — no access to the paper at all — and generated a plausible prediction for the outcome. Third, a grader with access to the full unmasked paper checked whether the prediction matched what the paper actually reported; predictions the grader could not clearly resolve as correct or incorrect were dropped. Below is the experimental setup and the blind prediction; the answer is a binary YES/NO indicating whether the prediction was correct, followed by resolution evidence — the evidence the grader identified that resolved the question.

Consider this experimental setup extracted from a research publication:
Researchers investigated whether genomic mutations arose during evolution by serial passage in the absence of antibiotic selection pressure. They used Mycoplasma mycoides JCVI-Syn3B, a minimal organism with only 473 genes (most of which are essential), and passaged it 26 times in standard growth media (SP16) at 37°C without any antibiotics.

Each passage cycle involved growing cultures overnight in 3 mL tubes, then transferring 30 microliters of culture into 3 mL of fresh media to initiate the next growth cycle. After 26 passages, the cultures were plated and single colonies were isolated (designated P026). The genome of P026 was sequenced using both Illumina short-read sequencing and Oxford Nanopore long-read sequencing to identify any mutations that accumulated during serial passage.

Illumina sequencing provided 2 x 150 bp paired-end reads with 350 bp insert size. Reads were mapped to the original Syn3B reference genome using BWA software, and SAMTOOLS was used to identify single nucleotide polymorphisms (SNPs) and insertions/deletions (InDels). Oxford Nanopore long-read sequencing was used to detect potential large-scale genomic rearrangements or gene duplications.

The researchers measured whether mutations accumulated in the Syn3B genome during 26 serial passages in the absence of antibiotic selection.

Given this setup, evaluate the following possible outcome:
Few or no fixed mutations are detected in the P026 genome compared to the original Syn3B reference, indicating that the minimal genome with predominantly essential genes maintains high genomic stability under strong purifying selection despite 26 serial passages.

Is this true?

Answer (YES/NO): NO